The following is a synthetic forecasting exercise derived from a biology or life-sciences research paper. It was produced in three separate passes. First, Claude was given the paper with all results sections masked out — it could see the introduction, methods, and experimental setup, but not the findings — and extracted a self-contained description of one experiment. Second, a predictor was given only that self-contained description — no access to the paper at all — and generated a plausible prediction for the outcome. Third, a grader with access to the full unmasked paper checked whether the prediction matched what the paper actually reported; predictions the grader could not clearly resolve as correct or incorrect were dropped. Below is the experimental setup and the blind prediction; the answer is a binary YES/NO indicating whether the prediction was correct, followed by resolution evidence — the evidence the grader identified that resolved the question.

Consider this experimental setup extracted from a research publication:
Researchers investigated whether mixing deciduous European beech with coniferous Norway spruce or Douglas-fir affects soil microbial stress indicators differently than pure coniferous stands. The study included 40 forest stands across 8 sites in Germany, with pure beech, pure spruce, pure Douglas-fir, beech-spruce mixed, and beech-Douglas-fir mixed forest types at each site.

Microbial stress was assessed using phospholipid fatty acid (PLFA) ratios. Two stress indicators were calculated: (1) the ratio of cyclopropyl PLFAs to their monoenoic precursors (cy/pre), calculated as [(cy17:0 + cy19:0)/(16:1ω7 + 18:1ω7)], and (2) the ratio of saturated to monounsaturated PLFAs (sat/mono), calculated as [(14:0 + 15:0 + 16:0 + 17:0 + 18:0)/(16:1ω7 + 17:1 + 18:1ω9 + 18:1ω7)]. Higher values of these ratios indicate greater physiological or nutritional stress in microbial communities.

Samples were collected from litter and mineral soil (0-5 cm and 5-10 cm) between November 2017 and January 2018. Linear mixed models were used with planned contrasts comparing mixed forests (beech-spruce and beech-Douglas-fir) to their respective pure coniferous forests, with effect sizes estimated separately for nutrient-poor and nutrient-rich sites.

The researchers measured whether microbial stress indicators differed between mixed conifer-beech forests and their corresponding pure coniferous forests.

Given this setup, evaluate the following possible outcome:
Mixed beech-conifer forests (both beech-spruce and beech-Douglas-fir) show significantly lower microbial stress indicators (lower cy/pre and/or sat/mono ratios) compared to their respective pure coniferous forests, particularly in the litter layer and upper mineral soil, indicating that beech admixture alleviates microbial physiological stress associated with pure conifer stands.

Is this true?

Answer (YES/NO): NO